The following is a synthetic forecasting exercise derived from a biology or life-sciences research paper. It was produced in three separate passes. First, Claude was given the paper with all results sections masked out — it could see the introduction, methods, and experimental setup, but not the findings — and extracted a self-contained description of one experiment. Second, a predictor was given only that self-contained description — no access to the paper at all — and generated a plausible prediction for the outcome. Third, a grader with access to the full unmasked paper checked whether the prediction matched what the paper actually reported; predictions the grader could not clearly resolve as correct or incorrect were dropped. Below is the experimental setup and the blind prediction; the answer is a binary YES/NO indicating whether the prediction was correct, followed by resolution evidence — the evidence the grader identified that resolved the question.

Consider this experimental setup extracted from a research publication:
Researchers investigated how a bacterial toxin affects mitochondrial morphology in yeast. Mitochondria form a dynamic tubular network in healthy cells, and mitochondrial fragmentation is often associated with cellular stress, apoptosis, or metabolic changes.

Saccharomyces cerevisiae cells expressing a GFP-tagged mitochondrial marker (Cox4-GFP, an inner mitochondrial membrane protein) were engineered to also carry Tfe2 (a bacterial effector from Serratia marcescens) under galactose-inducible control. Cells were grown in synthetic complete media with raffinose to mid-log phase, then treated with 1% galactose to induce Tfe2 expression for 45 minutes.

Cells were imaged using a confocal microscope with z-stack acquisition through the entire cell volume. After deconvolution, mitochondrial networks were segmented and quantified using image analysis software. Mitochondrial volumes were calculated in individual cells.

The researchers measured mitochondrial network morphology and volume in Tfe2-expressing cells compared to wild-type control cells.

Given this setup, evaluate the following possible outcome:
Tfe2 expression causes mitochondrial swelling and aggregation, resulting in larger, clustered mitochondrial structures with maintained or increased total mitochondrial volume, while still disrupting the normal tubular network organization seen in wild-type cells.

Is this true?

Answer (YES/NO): NO